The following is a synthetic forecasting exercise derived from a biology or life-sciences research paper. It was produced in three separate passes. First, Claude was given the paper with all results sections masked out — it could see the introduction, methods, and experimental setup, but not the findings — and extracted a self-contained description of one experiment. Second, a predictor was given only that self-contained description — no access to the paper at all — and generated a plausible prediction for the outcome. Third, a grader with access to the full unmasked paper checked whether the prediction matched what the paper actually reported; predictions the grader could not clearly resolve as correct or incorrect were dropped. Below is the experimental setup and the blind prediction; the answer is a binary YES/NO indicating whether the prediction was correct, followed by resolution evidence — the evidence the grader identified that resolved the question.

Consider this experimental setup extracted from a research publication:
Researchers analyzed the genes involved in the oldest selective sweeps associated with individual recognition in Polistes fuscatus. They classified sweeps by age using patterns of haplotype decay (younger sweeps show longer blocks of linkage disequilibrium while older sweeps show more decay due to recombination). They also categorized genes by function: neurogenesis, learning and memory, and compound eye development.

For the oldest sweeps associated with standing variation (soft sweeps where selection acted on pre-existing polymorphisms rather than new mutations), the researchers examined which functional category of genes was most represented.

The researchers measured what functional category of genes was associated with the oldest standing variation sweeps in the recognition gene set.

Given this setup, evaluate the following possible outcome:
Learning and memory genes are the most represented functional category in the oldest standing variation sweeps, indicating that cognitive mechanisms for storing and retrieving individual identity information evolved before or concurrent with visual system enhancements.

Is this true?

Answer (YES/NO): NO